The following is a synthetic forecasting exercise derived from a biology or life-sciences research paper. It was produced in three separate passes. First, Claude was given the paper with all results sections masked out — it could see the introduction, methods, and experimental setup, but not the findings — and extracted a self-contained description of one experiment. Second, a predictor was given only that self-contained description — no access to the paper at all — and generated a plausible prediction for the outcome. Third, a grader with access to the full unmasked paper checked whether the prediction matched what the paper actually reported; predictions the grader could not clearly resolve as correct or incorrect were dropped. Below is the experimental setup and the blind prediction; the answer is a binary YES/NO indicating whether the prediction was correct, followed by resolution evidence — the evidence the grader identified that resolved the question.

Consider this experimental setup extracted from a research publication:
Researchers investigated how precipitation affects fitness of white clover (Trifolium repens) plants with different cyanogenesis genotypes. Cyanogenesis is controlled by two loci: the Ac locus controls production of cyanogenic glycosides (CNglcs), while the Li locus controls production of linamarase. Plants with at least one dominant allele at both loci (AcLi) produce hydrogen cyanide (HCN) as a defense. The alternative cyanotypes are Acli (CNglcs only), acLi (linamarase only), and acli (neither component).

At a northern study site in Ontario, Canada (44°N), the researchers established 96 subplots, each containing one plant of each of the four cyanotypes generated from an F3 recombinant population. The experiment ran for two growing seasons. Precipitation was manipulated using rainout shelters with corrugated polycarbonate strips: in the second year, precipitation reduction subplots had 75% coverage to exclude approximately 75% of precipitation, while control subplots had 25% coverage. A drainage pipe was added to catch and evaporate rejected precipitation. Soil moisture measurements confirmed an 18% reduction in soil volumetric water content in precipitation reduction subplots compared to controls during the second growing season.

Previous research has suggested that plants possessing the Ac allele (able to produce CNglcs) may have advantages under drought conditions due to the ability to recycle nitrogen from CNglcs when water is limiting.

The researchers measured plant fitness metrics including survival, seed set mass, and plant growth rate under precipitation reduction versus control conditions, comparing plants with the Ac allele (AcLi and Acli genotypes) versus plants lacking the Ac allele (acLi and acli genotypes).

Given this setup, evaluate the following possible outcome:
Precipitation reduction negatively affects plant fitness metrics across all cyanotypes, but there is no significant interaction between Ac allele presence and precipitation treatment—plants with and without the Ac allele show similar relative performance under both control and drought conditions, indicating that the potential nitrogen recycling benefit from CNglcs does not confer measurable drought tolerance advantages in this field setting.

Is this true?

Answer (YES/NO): NO